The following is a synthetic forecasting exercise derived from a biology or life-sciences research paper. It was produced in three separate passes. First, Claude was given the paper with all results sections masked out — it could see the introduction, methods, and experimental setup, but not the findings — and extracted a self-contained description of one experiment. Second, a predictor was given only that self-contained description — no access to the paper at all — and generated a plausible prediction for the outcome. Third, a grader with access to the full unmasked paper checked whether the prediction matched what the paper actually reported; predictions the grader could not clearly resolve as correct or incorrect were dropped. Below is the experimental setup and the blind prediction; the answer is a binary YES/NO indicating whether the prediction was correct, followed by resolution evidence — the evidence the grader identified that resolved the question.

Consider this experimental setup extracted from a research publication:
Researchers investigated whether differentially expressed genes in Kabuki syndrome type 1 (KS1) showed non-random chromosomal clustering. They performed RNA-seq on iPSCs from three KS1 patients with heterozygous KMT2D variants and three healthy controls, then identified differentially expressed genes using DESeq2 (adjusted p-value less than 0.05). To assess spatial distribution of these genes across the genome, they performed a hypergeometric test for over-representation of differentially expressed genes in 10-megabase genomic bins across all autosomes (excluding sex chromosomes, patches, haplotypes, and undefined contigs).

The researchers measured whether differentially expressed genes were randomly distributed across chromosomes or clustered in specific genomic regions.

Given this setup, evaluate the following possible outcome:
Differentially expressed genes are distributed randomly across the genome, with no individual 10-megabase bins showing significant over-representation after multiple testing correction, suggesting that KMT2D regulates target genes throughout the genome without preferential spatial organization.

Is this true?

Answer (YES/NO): NO